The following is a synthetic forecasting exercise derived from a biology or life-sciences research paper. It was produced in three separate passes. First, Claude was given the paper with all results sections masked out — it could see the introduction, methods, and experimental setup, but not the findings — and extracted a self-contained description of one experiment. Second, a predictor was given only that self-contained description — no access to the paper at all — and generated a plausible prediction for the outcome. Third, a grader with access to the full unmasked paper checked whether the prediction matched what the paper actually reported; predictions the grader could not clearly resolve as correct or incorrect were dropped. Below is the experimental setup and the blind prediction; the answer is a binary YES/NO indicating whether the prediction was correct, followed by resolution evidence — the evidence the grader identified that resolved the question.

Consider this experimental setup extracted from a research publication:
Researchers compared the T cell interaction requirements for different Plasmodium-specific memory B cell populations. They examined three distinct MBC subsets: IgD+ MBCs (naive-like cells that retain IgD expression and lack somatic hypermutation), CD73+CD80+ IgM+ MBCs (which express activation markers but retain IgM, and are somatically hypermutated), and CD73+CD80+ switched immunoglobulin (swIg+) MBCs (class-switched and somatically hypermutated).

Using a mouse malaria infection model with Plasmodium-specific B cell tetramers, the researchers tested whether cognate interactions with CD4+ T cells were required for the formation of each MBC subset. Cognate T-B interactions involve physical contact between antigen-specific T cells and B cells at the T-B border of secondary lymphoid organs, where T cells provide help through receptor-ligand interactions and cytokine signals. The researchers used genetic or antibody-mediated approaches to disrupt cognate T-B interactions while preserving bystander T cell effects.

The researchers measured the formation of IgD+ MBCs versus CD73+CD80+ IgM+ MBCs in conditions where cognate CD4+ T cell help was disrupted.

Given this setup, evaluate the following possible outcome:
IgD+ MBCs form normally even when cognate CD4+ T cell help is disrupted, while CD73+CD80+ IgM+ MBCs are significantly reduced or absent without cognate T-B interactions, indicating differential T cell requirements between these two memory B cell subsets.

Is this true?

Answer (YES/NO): YES